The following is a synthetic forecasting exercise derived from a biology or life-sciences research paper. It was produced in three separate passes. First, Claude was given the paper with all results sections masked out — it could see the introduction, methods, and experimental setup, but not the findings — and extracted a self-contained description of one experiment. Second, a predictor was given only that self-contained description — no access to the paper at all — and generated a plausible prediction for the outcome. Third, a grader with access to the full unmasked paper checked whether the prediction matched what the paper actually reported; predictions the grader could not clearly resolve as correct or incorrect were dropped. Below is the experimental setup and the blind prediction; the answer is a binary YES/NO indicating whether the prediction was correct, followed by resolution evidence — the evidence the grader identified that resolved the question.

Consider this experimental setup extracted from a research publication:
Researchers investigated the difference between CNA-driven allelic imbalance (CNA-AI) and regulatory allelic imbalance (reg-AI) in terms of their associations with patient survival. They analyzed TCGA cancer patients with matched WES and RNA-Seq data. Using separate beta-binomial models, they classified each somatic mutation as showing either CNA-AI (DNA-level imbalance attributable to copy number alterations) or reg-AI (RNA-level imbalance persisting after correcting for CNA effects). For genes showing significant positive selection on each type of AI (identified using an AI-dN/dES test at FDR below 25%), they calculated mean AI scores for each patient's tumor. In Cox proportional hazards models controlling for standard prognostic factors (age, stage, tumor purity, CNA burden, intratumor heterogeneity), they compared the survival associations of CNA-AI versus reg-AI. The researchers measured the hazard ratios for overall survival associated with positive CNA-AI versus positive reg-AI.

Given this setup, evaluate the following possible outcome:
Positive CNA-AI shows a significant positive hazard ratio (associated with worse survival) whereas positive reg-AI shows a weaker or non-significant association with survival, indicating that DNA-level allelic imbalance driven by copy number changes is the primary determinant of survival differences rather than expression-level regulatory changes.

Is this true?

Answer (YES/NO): NO